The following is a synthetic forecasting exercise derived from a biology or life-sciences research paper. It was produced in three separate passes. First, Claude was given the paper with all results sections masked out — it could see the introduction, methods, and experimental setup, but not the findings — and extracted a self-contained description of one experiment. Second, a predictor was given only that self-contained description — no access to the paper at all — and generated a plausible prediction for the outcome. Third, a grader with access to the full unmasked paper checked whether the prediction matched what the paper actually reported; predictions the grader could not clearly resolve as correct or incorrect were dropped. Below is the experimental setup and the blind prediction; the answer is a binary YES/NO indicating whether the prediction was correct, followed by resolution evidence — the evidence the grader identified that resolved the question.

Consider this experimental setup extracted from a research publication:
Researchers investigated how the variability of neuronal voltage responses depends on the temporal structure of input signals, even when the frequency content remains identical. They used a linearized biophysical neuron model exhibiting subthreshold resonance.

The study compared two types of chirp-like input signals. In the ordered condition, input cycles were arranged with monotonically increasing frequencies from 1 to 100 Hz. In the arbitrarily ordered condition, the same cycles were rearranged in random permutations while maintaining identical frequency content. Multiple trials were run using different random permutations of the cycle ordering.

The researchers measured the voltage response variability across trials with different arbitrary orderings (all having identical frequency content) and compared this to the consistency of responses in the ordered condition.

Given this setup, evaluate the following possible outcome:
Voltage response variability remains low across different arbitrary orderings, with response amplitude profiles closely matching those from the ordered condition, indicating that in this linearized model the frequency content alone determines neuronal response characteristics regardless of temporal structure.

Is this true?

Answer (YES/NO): NO